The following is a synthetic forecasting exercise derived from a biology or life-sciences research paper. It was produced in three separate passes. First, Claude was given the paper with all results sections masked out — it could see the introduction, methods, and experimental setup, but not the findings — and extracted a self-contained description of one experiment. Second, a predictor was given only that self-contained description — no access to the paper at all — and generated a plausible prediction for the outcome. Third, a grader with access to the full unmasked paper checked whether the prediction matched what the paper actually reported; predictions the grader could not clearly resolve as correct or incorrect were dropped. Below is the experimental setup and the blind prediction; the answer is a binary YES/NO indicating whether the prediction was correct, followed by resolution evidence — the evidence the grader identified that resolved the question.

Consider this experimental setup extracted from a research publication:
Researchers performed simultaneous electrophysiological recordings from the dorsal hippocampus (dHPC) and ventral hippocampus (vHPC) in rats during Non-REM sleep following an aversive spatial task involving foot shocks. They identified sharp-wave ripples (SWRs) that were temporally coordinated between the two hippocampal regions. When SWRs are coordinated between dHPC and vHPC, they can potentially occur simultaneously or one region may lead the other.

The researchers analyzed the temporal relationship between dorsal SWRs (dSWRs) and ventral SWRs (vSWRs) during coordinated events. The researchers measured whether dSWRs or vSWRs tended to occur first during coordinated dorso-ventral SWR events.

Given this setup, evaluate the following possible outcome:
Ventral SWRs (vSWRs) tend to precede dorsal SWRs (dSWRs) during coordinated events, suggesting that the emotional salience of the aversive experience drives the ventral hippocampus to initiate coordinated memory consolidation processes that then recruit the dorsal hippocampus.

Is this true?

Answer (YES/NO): NO